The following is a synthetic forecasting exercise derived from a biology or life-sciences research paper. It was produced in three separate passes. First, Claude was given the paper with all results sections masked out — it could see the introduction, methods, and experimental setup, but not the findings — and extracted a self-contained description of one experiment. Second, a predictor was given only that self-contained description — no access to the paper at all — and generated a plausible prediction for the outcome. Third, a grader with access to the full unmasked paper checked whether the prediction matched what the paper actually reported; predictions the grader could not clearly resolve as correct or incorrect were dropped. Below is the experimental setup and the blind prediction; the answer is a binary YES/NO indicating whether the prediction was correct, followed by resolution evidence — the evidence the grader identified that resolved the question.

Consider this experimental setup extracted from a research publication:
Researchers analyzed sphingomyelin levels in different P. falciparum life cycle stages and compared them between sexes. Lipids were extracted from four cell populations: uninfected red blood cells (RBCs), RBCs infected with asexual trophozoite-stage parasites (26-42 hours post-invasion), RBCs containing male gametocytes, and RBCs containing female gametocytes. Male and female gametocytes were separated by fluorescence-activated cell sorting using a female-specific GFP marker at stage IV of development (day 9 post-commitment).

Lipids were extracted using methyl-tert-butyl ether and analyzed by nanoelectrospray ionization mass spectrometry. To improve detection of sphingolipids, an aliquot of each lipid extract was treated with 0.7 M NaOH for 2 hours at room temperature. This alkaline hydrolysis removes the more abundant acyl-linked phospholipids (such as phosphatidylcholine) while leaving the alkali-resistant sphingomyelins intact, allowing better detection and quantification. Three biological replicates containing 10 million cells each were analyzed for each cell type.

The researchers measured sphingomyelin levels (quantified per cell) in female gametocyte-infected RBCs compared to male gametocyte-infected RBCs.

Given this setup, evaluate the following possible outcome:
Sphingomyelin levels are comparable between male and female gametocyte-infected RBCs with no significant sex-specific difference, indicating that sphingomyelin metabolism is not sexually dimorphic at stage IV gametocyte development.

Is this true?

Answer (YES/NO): YES